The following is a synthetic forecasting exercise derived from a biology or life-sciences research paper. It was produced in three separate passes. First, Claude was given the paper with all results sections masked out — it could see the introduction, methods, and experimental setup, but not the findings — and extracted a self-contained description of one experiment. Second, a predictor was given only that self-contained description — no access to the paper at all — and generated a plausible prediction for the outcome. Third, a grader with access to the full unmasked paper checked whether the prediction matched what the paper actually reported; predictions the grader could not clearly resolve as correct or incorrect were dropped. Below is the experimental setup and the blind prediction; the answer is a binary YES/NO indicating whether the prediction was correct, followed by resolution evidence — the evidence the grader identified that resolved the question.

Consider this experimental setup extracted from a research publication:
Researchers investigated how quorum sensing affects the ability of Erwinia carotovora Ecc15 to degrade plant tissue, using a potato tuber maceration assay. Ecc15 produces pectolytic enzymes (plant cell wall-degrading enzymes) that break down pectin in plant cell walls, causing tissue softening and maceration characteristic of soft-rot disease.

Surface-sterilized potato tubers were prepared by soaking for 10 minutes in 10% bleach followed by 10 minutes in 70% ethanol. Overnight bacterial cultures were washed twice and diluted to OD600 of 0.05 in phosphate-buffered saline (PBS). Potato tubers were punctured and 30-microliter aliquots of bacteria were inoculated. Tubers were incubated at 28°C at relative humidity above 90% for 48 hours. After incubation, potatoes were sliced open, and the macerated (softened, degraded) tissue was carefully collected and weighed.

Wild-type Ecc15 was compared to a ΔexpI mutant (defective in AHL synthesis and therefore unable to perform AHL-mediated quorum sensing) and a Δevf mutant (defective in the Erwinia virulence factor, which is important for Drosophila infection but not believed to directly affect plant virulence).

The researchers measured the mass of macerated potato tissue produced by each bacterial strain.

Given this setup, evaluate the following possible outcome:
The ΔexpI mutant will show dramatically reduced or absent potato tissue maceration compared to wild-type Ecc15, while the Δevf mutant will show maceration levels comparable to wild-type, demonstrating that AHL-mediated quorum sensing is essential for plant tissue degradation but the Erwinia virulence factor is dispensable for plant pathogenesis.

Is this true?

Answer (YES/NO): YES